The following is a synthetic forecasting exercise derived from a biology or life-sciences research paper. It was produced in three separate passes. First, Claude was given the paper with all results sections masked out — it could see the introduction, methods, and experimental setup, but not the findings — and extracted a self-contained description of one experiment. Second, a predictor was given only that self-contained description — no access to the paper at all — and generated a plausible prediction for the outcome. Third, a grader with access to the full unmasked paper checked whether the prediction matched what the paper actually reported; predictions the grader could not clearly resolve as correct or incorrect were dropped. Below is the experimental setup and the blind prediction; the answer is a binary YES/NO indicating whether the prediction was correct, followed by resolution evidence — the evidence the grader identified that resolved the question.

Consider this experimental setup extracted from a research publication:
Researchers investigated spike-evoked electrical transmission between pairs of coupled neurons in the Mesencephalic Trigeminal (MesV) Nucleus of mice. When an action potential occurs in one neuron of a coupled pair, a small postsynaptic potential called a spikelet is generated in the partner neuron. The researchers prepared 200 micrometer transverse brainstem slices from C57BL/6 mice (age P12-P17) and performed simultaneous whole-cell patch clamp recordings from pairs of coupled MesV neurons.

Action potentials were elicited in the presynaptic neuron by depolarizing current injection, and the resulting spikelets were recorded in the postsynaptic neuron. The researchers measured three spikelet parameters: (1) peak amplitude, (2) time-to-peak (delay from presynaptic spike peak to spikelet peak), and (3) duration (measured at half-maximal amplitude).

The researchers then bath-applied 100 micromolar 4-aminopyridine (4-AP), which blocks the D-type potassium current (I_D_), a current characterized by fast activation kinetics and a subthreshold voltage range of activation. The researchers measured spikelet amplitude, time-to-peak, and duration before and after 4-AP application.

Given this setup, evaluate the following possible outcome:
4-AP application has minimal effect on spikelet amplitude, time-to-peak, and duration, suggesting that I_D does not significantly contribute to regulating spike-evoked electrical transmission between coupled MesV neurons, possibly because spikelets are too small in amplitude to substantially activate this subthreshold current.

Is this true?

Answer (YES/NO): NO